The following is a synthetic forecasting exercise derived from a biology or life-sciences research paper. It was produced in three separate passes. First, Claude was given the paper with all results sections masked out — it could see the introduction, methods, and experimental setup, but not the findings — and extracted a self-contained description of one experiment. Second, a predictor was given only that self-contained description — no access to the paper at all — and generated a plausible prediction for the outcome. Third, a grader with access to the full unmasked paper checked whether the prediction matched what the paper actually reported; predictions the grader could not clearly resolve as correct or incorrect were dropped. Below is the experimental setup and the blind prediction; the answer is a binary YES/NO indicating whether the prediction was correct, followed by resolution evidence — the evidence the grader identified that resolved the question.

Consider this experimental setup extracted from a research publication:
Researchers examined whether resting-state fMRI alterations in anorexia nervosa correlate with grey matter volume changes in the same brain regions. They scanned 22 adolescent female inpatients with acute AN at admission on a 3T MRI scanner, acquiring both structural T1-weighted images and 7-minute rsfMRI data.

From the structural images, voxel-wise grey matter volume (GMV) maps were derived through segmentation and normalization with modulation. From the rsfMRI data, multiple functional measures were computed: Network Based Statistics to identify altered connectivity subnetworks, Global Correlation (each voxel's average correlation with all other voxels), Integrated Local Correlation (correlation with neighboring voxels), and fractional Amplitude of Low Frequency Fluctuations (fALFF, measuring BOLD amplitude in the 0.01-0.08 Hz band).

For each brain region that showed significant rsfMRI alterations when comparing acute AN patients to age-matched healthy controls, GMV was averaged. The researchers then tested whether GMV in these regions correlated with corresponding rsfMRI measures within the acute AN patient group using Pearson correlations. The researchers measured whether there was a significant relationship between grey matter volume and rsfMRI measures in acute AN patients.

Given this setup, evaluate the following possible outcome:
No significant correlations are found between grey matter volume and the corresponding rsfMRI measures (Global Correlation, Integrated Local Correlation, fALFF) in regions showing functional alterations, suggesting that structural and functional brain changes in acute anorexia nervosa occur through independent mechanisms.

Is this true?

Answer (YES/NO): YES